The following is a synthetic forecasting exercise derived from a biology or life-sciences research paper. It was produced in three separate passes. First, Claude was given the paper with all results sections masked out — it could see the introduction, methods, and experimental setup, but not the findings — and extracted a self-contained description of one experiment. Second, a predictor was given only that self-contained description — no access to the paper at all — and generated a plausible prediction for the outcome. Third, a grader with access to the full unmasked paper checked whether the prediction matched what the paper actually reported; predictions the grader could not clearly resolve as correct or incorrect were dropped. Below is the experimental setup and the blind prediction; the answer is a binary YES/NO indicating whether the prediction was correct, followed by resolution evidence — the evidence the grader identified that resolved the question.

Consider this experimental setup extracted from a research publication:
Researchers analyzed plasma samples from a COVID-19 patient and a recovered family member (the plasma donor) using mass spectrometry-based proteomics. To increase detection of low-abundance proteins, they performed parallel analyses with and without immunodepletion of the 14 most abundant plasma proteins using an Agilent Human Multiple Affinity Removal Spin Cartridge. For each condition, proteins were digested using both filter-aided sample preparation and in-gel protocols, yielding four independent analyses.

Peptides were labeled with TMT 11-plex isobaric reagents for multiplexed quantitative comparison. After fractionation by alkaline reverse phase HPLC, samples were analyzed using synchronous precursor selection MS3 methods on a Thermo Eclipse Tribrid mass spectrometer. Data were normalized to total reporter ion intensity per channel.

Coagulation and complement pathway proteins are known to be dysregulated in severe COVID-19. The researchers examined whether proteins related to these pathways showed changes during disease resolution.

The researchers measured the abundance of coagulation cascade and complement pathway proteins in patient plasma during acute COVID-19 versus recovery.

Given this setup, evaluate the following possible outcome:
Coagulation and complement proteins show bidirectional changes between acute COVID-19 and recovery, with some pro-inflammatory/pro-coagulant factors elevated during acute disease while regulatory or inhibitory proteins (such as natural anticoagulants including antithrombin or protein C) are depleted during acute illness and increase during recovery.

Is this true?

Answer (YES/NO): YES